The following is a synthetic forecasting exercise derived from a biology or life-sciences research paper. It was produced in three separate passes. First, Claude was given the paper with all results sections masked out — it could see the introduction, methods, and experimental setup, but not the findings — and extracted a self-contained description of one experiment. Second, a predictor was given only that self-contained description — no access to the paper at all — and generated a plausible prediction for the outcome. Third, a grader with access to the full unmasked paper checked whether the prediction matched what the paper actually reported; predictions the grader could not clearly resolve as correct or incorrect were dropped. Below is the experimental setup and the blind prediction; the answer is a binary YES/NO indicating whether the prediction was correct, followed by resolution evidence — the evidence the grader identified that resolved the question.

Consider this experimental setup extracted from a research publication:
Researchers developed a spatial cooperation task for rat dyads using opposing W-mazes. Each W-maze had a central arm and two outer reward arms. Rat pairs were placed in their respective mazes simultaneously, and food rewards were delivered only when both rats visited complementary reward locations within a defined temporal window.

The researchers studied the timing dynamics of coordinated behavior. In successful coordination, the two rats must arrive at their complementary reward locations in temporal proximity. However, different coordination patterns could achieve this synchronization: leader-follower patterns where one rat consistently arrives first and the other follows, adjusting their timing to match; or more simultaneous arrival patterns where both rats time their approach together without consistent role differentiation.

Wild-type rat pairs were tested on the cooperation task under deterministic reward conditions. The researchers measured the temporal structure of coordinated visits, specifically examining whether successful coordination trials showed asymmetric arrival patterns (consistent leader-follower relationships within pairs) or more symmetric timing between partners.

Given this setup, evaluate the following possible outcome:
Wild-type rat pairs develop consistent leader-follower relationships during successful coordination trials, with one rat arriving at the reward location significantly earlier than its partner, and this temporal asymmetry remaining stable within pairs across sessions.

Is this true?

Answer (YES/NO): NO